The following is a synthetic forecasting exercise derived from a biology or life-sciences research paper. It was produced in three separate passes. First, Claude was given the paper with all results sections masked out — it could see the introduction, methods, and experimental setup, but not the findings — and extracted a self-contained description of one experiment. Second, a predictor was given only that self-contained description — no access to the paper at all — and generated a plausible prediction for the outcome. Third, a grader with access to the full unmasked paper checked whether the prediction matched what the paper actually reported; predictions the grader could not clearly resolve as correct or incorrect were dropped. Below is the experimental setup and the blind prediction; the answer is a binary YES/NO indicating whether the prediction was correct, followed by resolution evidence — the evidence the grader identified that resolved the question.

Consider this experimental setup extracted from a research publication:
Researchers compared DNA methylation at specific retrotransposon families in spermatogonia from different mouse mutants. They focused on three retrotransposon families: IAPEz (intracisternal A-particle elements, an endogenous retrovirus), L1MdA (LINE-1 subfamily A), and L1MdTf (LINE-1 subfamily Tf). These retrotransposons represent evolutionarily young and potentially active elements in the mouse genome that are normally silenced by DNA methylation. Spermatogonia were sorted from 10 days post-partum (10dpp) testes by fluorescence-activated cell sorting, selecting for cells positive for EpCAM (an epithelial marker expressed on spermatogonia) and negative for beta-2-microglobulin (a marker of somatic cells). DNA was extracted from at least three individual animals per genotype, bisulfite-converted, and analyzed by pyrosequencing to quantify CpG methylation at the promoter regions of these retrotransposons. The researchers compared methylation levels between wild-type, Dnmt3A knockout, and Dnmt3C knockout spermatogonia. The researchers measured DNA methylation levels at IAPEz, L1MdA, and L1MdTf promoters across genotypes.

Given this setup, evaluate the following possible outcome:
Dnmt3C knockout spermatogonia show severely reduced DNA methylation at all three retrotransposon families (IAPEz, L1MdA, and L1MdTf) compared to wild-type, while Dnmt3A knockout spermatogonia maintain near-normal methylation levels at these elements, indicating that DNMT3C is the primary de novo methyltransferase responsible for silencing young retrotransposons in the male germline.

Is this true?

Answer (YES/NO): NO